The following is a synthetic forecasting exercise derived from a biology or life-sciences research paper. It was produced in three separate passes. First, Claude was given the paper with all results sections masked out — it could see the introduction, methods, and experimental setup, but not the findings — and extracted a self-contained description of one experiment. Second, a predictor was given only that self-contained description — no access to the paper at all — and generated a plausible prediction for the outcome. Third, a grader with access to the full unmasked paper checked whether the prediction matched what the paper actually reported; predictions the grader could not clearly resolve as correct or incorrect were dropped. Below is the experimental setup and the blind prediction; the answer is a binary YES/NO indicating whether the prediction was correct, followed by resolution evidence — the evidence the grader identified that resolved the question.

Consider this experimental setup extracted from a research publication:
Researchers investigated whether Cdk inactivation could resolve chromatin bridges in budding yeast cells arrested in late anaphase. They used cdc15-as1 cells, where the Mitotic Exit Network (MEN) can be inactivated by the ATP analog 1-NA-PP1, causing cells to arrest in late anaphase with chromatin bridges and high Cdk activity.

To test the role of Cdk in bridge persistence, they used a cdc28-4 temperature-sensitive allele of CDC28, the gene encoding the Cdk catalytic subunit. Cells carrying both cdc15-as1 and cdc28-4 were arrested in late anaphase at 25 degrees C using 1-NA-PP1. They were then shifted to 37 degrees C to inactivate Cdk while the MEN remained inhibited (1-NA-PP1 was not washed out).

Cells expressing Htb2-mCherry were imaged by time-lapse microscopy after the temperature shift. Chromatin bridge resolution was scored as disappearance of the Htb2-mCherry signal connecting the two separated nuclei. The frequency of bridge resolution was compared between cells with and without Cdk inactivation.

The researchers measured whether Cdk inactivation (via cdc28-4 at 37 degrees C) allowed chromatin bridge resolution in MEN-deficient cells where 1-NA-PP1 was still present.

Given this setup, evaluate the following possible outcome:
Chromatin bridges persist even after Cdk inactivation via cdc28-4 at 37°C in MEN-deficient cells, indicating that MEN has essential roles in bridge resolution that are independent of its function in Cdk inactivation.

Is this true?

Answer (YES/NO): NO